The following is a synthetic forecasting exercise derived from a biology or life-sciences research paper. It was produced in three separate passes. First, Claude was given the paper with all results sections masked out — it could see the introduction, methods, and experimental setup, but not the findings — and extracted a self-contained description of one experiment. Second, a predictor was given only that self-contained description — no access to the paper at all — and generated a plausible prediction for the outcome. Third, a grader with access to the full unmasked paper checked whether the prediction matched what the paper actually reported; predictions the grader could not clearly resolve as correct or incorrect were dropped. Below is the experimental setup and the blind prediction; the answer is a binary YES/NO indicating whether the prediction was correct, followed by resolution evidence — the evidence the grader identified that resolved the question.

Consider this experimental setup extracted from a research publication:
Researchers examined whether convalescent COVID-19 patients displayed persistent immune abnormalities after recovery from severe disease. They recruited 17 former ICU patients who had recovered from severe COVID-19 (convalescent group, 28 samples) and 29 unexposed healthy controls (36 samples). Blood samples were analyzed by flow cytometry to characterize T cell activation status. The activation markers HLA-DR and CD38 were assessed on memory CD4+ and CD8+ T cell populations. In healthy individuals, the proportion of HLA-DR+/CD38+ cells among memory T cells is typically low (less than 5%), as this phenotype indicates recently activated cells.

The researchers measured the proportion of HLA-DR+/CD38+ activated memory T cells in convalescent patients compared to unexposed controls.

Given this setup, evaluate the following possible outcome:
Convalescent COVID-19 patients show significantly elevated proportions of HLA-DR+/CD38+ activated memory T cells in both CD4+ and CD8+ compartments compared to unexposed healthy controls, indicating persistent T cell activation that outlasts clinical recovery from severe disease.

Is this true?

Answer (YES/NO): NO